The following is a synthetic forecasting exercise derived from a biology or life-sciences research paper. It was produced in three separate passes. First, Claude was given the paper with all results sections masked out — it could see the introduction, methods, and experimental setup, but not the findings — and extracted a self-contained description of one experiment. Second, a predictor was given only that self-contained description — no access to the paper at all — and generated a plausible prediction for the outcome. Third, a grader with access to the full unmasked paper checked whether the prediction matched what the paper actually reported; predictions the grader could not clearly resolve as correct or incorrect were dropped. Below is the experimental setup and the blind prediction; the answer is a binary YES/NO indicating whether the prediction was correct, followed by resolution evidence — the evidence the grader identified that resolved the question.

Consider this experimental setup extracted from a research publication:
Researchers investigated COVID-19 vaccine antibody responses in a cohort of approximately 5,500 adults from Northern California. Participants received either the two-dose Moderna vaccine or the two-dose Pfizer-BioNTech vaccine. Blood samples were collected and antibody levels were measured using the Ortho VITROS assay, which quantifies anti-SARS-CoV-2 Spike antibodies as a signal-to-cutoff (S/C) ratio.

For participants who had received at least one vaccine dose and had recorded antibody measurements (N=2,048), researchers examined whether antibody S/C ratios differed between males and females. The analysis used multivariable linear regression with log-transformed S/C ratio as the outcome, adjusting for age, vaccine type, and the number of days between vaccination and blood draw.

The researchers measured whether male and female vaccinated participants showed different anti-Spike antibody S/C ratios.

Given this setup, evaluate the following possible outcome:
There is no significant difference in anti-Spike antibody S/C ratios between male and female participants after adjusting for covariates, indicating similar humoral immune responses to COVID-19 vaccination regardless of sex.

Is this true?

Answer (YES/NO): NO